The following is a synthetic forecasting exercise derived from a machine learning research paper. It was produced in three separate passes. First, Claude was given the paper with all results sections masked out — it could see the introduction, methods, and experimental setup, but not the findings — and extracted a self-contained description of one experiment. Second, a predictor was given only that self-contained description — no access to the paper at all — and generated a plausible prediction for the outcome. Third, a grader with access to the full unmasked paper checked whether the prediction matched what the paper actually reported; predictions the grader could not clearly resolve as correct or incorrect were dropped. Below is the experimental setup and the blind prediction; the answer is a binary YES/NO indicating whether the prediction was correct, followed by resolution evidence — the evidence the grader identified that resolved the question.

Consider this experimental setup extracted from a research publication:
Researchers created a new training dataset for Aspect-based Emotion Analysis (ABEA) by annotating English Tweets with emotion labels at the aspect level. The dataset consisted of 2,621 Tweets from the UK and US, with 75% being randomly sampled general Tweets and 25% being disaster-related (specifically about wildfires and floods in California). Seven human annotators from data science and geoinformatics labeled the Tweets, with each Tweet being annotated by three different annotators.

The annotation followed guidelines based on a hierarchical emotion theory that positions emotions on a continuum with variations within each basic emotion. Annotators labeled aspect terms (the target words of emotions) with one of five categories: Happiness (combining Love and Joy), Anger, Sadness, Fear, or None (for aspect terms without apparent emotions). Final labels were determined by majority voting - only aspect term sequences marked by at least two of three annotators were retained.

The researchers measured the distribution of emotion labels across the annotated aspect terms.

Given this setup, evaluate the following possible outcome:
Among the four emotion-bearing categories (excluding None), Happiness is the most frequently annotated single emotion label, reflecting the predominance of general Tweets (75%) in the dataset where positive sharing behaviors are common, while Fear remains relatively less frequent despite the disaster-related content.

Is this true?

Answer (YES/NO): YES